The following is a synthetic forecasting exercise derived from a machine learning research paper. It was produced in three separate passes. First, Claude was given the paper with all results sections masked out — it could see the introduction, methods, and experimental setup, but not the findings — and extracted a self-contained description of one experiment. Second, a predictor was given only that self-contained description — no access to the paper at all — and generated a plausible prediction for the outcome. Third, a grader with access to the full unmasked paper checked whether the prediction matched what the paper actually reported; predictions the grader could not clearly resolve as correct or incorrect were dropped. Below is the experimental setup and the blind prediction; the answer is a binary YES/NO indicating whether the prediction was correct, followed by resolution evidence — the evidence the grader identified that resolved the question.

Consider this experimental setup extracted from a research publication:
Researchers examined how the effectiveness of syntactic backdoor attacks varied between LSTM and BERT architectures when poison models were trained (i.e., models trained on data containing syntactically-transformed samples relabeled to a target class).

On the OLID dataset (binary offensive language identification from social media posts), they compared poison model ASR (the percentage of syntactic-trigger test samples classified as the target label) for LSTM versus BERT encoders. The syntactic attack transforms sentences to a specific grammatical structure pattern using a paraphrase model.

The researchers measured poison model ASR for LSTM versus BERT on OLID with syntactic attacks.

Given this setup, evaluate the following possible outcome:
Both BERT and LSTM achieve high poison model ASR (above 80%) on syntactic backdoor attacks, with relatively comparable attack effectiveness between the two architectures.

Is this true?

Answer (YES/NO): YES